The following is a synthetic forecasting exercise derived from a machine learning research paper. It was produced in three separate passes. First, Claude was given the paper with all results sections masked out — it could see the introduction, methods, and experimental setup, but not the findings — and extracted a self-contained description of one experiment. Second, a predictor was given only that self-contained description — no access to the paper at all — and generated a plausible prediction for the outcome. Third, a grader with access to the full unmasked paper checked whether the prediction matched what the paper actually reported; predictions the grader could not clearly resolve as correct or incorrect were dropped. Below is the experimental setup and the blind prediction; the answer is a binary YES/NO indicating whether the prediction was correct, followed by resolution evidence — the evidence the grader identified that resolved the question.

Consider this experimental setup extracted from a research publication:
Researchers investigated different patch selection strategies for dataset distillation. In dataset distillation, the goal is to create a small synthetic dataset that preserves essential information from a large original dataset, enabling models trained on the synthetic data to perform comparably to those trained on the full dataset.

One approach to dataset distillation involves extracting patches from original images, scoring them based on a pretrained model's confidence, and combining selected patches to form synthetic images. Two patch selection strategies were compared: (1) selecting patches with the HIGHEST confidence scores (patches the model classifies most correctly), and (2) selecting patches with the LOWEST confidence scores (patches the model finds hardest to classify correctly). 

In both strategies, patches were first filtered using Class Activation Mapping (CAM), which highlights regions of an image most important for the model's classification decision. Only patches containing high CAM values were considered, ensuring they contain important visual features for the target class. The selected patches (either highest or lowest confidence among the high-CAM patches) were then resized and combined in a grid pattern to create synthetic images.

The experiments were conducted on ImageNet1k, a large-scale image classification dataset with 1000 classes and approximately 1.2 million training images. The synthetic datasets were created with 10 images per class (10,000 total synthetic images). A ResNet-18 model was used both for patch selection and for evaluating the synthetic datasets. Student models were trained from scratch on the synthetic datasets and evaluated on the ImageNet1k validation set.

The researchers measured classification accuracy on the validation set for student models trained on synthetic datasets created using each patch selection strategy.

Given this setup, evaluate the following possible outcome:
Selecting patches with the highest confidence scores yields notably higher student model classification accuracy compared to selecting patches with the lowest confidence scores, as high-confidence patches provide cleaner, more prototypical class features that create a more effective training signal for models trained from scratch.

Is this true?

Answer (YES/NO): NO